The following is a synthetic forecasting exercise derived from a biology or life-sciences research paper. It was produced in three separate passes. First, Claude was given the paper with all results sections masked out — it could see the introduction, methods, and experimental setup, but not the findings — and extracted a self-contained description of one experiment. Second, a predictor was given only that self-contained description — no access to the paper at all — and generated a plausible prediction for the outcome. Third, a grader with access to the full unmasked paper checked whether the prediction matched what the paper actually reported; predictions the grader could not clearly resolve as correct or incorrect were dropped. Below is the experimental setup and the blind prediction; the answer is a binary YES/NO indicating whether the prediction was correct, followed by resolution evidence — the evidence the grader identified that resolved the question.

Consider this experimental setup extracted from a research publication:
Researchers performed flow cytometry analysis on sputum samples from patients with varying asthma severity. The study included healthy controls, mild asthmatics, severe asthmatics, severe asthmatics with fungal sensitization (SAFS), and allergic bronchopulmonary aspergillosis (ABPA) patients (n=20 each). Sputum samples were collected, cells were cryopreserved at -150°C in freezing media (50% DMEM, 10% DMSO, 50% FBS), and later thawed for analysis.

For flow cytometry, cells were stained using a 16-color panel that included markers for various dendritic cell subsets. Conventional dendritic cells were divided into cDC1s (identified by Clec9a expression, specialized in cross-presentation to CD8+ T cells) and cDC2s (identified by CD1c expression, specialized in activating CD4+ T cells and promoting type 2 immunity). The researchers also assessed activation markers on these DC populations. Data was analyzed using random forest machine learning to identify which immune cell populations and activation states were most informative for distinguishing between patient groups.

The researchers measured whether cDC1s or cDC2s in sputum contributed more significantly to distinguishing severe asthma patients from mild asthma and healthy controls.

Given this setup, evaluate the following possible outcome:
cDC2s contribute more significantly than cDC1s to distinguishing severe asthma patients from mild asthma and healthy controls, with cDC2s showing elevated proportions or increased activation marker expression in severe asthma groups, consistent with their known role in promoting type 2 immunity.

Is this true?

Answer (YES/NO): YES